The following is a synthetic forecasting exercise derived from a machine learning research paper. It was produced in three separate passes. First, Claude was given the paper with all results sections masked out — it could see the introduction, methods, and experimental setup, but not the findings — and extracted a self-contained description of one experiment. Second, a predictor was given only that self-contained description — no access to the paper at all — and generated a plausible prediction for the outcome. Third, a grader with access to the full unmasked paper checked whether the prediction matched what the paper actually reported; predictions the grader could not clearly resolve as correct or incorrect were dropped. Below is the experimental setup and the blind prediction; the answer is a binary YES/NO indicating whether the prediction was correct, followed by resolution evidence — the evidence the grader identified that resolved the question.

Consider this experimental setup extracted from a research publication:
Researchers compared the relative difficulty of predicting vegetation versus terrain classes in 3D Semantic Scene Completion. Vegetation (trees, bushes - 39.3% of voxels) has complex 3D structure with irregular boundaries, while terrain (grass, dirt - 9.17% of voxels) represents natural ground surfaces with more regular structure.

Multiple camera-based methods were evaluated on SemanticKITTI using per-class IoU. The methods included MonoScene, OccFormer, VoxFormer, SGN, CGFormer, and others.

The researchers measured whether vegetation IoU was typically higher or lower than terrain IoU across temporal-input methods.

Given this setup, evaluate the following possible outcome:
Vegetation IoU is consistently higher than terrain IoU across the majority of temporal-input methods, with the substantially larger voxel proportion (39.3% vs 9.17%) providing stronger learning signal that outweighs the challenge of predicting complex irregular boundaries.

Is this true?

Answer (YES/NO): NO